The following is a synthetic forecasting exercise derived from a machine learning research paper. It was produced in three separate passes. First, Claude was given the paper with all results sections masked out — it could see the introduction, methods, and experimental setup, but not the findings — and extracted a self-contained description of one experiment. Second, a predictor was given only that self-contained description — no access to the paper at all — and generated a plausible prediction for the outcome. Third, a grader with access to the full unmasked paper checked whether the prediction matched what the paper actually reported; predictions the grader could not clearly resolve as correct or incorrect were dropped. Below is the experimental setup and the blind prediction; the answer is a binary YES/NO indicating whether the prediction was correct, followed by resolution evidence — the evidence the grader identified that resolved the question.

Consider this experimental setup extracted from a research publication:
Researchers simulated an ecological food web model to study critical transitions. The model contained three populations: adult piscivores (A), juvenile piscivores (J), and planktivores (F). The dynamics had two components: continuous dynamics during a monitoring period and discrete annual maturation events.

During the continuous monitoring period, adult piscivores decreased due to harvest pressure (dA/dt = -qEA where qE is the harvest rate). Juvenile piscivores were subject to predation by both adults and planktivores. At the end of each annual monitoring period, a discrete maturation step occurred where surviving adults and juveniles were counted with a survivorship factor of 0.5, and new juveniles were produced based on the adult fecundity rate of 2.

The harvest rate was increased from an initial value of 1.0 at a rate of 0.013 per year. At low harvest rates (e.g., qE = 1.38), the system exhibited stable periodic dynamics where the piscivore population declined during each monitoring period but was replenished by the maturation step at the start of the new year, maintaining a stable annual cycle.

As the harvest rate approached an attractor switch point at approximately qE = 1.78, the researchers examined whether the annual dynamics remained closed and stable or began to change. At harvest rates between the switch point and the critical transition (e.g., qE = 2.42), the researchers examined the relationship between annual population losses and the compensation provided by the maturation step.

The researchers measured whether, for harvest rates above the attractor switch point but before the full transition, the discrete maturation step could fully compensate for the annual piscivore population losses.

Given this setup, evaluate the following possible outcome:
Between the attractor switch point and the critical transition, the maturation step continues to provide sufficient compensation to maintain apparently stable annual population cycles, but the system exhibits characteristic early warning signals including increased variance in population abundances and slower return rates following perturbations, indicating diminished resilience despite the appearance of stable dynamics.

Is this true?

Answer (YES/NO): NO